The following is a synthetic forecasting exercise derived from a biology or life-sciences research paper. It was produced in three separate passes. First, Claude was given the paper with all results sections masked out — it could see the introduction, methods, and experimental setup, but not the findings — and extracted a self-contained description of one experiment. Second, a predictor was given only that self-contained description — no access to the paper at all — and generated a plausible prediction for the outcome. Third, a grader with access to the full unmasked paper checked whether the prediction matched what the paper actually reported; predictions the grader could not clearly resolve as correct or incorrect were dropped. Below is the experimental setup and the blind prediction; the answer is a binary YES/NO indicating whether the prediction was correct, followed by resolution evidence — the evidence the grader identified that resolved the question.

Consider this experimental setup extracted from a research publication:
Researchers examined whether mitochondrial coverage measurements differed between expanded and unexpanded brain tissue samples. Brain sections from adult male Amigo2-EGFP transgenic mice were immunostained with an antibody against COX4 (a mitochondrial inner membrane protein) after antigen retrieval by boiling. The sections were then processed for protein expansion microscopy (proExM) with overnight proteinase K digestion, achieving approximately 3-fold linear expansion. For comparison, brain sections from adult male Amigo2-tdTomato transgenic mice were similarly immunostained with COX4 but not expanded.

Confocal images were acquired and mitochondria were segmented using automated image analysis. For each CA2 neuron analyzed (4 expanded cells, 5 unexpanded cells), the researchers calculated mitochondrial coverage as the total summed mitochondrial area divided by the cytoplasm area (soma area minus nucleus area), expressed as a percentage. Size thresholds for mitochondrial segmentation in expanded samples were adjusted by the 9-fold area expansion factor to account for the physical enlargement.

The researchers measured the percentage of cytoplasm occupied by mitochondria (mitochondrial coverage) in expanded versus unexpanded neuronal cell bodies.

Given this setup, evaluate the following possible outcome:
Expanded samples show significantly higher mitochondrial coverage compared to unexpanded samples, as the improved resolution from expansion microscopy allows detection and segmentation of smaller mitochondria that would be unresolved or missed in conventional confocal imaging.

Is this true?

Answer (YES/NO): NO